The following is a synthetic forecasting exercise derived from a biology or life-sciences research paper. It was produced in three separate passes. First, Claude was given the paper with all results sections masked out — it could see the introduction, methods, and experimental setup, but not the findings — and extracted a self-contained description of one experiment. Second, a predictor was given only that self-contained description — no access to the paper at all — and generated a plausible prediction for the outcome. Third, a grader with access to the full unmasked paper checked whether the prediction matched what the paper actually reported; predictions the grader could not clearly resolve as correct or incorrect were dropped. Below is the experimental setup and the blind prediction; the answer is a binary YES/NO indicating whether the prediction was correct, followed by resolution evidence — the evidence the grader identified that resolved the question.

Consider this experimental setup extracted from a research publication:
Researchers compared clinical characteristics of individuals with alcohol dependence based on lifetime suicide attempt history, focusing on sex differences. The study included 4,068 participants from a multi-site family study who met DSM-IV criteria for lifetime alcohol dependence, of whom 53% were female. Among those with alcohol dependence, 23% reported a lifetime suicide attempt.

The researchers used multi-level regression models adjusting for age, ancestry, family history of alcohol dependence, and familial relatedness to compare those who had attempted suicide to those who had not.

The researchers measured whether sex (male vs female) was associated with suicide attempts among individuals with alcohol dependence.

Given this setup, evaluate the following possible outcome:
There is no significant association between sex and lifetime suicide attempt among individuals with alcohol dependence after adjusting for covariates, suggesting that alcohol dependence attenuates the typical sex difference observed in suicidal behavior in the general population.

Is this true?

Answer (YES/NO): NO